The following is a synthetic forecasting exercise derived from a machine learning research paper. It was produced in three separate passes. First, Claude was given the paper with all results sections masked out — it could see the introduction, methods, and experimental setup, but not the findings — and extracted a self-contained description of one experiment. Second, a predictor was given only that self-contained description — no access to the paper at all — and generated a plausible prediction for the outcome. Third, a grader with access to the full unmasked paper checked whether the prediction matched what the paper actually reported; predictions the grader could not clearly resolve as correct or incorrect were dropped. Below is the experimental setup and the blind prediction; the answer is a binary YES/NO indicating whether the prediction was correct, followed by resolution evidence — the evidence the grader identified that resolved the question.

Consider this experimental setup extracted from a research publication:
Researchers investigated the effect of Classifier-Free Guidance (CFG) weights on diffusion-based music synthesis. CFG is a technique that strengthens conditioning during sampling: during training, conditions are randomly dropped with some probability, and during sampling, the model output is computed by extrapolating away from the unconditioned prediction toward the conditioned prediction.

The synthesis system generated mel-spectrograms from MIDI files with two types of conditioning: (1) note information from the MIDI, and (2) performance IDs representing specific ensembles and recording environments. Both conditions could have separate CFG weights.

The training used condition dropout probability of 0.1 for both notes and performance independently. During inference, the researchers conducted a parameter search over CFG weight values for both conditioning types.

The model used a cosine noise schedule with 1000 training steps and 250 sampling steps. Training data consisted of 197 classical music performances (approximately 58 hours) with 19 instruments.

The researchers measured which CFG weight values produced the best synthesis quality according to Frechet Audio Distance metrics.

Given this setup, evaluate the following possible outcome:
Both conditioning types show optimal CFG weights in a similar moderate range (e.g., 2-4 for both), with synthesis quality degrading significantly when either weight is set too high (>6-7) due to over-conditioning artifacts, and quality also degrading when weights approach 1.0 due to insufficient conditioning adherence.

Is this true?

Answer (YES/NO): NO